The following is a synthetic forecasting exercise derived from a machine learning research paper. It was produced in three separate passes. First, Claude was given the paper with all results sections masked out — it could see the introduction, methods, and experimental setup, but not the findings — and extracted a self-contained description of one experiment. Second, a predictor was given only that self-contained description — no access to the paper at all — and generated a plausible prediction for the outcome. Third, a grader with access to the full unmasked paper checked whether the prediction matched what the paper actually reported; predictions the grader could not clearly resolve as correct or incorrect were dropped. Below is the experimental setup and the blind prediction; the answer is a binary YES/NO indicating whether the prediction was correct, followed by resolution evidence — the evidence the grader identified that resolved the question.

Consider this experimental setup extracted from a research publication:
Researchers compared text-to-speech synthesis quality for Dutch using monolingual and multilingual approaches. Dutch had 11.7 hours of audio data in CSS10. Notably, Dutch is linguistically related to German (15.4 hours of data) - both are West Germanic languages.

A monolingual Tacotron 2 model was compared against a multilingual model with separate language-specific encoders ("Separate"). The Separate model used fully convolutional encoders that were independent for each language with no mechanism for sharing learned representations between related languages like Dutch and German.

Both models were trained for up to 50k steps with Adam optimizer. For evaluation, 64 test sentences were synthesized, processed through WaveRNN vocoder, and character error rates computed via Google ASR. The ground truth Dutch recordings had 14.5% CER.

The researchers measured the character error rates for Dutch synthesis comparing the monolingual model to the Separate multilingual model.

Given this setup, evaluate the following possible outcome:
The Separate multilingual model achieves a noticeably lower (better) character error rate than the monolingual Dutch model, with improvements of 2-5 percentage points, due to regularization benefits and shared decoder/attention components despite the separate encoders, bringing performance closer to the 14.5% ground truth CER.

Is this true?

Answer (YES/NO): NO